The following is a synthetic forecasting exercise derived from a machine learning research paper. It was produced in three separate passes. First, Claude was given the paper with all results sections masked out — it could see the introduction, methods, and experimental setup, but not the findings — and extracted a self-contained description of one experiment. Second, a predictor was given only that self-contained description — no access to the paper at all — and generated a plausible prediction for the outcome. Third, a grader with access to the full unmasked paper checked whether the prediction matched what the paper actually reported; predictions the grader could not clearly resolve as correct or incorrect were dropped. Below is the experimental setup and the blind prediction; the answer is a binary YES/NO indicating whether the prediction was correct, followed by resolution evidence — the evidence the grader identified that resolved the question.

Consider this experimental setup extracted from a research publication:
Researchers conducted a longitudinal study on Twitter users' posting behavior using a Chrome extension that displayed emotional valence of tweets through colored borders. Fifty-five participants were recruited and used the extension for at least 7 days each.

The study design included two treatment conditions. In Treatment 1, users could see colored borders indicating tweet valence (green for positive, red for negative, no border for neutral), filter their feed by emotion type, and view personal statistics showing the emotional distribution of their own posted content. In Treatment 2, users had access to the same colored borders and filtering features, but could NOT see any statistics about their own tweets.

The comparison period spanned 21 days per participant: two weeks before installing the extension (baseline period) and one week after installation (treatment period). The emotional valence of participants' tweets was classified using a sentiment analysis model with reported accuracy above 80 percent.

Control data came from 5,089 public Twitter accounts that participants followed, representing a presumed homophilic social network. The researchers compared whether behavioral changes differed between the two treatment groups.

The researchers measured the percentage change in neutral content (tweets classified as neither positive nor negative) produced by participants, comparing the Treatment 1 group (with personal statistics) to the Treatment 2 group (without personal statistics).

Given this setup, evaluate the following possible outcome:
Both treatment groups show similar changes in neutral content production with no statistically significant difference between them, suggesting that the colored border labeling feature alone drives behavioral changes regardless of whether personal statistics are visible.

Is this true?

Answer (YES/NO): NO